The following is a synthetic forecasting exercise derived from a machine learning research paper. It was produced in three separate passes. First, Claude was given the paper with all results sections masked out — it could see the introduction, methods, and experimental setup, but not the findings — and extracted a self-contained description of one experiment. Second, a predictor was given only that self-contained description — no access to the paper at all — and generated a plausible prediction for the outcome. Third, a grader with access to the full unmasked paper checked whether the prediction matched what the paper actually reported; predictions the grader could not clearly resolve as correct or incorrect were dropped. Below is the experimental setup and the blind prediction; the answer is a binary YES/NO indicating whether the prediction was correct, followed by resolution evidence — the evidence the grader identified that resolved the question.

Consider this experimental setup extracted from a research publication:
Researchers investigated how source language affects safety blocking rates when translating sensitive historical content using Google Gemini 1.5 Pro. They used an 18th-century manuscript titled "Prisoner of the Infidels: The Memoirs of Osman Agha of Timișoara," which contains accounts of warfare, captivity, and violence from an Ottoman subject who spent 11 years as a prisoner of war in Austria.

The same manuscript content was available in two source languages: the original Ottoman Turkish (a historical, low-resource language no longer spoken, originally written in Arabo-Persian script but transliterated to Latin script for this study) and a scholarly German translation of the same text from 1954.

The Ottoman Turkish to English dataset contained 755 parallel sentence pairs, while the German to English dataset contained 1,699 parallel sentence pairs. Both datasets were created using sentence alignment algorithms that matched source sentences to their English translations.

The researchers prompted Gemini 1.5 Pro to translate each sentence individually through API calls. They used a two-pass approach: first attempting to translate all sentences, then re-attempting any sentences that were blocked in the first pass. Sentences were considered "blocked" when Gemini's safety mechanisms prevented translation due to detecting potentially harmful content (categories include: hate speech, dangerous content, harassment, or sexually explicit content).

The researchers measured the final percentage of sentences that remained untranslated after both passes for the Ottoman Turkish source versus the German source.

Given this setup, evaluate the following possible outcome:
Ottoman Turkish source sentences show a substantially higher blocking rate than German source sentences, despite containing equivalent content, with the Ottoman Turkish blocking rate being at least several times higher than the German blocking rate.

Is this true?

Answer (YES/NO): NO